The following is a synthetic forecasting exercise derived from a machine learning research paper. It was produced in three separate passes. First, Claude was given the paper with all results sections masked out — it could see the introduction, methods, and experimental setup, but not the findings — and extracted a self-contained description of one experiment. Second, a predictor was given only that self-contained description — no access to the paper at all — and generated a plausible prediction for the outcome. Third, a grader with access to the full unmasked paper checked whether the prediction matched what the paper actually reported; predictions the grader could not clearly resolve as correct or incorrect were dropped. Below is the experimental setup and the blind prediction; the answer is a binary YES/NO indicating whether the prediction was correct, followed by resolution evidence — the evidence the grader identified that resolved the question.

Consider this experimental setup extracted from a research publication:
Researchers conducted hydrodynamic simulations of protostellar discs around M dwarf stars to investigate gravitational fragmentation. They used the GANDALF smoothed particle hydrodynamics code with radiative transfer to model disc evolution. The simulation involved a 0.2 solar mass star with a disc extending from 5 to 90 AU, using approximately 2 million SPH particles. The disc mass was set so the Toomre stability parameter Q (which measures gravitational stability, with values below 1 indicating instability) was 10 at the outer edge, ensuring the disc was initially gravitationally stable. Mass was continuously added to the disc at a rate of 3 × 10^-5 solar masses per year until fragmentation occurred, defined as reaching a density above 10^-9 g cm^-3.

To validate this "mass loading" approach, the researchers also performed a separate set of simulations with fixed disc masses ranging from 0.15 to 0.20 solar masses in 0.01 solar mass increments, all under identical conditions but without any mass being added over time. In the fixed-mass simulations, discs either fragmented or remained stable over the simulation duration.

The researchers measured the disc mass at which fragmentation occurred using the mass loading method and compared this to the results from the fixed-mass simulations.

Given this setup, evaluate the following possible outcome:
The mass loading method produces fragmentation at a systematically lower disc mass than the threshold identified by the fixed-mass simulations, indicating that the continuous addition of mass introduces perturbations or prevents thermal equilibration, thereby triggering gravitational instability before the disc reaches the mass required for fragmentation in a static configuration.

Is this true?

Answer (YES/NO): NO